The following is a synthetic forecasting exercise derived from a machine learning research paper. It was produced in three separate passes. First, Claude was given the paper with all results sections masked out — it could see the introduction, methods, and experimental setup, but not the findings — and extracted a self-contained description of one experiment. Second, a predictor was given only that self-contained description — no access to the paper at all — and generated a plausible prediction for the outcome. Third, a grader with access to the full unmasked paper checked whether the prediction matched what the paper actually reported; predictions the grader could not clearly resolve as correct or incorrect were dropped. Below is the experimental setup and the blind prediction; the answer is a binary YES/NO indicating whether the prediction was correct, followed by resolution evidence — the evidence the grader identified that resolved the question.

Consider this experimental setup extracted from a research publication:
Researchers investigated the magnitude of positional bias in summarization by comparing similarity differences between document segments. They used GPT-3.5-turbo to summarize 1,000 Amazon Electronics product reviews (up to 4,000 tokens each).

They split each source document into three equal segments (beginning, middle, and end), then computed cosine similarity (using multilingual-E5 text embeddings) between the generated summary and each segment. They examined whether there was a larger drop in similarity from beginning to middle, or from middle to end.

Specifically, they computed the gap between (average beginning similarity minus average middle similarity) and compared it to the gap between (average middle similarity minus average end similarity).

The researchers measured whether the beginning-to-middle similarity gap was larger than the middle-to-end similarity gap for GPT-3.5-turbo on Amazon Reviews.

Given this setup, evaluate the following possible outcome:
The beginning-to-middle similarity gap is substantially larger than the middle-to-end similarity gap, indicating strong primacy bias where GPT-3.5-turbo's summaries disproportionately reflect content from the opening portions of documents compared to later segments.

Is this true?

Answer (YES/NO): YES